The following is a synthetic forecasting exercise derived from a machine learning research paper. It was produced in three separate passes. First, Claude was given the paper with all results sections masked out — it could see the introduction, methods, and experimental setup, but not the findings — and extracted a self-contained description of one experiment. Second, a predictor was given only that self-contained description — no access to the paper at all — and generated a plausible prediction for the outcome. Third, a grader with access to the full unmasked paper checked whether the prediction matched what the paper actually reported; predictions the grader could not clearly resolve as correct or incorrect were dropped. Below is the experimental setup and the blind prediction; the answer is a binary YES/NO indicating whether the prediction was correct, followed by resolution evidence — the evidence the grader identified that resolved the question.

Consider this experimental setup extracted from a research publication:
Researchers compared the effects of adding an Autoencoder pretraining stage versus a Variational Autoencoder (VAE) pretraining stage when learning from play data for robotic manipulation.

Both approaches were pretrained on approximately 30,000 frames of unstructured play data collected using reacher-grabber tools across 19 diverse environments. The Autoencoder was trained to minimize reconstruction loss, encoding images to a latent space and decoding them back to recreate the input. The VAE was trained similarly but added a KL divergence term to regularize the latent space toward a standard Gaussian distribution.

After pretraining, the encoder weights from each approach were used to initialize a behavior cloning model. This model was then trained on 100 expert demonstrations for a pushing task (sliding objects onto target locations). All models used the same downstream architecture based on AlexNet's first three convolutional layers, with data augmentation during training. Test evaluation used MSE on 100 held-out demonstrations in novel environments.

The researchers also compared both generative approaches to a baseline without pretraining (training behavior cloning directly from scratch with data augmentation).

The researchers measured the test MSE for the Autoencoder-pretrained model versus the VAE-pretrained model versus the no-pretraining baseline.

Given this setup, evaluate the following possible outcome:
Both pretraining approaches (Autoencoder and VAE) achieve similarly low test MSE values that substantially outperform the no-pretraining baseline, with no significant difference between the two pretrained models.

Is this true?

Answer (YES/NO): NO